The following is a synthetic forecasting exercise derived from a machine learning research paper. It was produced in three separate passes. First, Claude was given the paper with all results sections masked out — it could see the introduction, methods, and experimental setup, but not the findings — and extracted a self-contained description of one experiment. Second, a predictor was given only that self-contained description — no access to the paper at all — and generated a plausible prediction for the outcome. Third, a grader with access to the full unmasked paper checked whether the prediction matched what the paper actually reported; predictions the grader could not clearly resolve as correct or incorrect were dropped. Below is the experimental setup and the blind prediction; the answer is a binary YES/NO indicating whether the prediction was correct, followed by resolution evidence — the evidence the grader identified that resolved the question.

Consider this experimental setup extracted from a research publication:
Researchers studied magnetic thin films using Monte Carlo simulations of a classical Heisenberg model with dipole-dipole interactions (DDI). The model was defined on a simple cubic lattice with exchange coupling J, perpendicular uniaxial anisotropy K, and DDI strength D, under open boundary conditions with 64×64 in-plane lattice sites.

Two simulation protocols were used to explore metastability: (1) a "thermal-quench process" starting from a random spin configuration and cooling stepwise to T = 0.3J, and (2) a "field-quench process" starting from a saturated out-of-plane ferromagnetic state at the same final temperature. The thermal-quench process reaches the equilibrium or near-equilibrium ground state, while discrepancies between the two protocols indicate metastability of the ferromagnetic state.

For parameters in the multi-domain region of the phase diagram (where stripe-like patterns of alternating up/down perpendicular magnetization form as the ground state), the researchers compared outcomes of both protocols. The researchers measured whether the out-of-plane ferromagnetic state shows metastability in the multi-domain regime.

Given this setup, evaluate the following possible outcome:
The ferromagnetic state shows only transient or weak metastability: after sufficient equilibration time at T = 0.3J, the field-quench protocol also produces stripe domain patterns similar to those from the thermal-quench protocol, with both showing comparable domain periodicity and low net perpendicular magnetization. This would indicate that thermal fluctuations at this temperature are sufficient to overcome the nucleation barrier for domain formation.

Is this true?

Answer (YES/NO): NO